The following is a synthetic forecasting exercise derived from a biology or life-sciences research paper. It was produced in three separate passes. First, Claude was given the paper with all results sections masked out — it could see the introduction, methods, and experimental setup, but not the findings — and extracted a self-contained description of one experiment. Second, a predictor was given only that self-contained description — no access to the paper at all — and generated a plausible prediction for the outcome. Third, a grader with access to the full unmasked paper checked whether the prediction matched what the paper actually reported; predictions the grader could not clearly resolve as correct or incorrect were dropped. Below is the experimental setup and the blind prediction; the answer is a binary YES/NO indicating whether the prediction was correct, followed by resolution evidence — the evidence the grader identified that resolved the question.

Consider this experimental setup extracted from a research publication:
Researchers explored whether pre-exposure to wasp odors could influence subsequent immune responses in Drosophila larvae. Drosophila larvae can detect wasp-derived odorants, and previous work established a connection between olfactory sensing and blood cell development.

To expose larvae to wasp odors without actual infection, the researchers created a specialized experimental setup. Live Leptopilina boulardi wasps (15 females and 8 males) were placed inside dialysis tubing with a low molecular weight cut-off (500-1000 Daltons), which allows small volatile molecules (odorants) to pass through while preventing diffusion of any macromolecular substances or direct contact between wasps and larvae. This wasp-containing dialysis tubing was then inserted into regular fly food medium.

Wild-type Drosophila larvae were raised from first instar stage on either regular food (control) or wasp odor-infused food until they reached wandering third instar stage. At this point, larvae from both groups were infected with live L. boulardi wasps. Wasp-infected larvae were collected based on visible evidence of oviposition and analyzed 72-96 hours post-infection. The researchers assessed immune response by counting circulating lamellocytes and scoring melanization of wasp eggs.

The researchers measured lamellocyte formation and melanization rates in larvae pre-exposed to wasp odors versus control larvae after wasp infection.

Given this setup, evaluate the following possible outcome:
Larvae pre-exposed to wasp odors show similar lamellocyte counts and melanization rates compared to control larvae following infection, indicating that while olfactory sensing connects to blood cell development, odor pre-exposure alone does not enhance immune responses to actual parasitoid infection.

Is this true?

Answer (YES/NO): NO